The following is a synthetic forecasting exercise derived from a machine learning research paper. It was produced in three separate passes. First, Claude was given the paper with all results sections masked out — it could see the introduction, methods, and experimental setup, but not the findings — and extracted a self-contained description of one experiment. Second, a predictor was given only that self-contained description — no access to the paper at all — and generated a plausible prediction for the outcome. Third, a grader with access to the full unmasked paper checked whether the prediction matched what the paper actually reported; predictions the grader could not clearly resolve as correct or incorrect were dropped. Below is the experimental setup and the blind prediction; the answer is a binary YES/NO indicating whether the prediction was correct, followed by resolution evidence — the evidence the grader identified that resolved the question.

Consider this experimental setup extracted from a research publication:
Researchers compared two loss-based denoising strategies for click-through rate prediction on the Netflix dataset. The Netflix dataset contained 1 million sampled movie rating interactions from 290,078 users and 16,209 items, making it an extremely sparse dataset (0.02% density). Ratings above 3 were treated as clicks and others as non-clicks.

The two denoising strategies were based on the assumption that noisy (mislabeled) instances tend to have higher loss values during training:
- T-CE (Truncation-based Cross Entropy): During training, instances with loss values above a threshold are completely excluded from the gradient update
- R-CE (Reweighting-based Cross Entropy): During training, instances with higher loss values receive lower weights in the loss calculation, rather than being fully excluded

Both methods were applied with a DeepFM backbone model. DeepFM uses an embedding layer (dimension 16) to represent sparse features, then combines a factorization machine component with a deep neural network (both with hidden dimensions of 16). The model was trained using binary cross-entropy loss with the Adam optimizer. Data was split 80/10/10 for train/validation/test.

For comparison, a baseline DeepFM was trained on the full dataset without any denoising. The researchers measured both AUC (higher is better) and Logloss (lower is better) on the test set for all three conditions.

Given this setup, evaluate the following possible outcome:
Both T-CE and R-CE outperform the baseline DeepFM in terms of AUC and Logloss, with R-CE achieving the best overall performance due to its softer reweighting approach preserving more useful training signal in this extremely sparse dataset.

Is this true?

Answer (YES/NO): NO